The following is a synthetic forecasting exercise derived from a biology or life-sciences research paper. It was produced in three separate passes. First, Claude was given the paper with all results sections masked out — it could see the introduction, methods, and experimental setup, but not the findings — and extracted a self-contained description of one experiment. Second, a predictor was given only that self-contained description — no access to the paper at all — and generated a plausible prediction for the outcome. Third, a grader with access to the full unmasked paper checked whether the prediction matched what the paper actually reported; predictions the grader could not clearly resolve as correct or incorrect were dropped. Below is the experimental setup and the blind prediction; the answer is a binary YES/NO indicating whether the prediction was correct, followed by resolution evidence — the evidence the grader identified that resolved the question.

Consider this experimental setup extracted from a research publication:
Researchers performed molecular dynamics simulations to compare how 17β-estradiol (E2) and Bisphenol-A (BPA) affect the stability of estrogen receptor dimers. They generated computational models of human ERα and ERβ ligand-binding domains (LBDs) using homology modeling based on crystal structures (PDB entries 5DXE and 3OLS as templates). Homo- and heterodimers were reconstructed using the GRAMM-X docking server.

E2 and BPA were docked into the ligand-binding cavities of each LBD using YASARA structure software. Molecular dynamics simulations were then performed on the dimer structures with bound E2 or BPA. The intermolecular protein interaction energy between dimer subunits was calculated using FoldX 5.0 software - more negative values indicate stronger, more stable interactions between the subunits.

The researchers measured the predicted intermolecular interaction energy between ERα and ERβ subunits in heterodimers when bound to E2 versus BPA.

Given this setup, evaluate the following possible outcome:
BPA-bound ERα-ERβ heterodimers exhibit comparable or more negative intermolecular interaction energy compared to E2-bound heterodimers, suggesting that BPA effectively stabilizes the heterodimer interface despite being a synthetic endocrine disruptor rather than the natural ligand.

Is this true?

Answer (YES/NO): NO